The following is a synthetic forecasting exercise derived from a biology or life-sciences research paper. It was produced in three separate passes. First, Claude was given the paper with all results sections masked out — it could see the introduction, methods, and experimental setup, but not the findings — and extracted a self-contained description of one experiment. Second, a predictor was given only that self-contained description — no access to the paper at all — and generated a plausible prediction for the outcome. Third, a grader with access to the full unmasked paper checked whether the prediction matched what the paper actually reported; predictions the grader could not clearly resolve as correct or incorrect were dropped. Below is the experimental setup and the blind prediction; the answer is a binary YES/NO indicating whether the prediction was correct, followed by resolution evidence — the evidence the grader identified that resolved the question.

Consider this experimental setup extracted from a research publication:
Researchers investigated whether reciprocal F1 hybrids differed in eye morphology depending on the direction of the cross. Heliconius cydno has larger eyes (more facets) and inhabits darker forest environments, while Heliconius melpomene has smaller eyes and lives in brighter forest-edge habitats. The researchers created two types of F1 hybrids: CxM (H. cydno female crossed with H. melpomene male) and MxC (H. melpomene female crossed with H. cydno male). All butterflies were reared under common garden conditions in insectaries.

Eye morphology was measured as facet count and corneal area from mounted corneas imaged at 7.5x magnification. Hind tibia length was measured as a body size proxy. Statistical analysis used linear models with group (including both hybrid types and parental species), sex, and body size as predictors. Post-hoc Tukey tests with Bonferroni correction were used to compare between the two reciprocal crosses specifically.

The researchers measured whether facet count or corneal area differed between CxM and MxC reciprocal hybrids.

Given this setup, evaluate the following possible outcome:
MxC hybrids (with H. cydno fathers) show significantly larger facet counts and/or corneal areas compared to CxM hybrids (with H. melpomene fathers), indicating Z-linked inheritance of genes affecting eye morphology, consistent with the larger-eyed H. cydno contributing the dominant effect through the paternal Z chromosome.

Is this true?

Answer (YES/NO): NO